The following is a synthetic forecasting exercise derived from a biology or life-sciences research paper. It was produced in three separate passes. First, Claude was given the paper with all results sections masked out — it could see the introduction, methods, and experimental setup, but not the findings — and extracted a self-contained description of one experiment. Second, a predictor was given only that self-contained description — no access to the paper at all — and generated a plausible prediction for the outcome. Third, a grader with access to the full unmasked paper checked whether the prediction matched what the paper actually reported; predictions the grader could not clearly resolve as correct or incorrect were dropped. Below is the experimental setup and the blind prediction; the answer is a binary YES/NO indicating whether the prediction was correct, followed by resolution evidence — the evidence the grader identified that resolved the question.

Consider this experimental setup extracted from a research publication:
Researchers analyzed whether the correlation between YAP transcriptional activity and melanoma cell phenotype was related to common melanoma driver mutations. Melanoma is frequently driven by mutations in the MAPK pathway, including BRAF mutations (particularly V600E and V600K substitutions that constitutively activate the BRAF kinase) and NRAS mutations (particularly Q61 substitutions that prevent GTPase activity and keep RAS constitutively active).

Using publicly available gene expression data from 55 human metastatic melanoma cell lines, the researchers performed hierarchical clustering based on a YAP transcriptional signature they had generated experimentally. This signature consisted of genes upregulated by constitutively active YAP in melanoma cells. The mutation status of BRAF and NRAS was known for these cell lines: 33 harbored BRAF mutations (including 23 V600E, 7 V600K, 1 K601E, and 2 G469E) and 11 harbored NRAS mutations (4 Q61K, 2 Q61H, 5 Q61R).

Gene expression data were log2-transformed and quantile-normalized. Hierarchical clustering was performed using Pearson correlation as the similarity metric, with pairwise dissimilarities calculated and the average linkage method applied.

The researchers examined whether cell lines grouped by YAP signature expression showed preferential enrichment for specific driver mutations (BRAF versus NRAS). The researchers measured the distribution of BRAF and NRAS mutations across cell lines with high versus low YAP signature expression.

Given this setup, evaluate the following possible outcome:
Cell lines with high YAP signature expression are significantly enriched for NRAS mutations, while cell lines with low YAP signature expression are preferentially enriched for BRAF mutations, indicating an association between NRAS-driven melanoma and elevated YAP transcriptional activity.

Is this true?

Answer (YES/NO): NO